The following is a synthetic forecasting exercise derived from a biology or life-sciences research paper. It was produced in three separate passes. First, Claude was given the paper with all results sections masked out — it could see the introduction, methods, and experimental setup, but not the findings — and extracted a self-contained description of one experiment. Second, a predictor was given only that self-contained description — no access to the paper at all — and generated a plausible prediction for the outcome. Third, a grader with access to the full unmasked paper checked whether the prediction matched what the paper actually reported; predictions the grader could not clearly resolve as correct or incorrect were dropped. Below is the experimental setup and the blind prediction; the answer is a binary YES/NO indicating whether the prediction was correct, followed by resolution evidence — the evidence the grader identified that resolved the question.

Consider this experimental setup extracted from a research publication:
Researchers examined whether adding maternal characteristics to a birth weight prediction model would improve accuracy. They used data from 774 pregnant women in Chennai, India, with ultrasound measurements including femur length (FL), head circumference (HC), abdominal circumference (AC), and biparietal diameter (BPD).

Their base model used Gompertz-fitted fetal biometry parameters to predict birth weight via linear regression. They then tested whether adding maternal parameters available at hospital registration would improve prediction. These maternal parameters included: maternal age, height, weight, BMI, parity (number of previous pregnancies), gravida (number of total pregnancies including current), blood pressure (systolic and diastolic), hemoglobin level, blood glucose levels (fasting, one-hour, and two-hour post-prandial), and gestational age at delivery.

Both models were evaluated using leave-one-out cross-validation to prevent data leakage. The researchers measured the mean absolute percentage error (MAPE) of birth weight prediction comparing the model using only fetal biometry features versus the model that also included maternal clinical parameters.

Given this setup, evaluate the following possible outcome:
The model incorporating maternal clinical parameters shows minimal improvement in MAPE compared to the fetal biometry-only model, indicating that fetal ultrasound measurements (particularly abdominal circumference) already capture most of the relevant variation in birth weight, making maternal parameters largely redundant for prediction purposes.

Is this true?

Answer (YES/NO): NO